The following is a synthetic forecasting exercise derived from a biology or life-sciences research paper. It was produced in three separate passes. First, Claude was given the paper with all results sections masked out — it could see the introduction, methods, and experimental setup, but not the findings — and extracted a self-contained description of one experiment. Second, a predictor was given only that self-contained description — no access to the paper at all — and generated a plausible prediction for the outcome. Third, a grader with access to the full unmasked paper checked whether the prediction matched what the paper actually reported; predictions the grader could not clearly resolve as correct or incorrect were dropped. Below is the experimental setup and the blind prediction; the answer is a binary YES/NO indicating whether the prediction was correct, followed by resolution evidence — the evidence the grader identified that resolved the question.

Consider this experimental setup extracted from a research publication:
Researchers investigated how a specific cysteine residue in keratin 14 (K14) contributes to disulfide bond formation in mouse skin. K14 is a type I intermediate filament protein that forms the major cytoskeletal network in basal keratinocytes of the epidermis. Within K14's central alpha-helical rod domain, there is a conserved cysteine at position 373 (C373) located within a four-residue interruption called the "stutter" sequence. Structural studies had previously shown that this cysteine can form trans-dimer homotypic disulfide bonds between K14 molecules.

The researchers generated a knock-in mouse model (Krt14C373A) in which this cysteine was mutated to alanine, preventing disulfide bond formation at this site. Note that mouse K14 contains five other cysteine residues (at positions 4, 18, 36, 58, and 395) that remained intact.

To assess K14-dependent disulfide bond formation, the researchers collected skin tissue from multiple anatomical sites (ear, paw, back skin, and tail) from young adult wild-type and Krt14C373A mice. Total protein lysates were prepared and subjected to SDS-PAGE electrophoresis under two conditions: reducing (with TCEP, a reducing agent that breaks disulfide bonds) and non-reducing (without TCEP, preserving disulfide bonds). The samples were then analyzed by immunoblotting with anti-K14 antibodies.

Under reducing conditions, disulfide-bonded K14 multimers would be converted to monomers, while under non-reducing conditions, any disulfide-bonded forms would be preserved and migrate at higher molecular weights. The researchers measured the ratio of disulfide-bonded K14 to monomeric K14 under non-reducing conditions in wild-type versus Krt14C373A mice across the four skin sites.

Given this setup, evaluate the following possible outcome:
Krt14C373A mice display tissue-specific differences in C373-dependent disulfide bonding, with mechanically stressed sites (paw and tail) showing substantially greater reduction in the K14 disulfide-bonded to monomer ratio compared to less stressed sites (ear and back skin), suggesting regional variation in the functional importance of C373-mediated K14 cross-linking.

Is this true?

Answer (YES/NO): NO